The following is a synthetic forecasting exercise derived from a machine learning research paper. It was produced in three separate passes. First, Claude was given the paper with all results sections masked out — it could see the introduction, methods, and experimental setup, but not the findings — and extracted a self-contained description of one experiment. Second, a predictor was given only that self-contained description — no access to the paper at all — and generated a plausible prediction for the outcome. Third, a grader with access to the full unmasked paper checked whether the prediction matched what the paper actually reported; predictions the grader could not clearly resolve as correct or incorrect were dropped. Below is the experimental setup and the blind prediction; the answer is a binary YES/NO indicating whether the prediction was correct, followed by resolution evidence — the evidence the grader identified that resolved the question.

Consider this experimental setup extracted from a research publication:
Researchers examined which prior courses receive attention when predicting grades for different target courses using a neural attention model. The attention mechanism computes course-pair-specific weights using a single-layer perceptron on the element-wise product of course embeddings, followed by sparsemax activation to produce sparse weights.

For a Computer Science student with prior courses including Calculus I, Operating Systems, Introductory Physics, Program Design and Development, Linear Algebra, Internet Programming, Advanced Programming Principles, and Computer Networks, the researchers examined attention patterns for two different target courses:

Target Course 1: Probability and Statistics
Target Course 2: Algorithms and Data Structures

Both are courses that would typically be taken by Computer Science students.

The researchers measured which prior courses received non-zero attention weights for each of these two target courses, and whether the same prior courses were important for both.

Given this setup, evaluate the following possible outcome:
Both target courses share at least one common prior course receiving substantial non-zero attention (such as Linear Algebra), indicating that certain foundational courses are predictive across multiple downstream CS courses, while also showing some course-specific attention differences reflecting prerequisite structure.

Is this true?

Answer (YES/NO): NO